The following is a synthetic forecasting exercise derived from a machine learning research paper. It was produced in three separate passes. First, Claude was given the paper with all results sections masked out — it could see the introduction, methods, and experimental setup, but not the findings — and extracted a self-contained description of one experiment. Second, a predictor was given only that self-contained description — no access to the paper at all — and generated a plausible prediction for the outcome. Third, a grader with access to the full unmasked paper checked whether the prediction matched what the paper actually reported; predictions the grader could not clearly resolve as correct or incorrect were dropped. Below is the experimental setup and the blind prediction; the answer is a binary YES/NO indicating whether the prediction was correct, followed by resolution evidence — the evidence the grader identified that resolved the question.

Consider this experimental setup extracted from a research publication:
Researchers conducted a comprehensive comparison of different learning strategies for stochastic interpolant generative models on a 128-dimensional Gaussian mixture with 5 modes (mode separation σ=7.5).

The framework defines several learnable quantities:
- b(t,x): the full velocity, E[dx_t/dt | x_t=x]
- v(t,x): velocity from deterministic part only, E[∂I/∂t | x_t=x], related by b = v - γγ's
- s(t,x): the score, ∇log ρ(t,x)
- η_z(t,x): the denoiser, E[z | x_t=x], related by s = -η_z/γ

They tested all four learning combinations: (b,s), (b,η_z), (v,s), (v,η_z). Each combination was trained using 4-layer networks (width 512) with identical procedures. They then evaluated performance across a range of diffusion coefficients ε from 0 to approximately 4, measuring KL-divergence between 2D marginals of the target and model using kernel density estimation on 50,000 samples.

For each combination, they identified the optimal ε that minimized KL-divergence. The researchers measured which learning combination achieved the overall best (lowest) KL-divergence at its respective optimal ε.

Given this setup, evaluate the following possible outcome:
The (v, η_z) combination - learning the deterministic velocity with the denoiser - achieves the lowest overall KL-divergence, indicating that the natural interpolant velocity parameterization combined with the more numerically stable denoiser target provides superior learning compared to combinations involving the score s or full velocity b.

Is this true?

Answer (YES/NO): NO